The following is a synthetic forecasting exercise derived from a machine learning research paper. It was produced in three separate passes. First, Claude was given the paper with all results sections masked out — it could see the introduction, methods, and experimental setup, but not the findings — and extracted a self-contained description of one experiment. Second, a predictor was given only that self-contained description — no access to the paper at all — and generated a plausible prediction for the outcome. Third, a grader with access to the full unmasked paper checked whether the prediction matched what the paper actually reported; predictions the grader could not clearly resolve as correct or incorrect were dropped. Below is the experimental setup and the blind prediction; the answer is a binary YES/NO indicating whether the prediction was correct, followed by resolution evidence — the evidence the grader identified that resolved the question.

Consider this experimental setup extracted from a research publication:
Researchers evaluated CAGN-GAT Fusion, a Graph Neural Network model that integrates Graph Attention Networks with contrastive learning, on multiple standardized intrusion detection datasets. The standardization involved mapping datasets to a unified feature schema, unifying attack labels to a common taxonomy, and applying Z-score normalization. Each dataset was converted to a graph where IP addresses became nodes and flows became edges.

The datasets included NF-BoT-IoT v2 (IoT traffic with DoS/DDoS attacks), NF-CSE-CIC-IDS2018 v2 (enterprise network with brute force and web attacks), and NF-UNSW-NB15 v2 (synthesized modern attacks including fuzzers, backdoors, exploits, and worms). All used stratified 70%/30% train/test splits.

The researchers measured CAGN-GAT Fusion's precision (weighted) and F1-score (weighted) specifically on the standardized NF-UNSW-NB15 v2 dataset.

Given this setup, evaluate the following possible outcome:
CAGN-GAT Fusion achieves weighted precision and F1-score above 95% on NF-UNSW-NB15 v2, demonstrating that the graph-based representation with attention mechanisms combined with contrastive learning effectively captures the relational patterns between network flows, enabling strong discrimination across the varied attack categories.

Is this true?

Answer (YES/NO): NO